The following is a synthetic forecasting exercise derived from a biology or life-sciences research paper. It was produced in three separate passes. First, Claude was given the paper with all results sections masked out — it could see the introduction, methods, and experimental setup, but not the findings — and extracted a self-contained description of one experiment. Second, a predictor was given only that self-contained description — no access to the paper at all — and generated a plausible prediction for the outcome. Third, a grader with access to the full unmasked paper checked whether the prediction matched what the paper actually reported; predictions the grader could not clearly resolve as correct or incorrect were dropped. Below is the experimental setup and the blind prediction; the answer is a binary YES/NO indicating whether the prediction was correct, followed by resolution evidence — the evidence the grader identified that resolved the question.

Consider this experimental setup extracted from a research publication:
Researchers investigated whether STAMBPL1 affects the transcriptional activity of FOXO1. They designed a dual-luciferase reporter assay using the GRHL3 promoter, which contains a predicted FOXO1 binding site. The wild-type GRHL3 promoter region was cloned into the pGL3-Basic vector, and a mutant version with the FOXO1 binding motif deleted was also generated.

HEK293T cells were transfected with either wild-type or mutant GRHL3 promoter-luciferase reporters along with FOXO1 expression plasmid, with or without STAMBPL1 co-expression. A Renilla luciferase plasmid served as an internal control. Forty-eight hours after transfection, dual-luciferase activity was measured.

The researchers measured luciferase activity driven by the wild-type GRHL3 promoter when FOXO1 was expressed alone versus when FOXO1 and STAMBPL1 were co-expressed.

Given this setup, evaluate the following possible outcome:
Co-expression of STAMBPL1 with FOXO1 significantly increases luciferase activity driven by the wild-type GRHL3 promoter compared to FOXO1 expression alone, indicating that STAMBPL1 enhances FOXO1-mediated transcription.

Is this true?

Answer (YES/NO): YES